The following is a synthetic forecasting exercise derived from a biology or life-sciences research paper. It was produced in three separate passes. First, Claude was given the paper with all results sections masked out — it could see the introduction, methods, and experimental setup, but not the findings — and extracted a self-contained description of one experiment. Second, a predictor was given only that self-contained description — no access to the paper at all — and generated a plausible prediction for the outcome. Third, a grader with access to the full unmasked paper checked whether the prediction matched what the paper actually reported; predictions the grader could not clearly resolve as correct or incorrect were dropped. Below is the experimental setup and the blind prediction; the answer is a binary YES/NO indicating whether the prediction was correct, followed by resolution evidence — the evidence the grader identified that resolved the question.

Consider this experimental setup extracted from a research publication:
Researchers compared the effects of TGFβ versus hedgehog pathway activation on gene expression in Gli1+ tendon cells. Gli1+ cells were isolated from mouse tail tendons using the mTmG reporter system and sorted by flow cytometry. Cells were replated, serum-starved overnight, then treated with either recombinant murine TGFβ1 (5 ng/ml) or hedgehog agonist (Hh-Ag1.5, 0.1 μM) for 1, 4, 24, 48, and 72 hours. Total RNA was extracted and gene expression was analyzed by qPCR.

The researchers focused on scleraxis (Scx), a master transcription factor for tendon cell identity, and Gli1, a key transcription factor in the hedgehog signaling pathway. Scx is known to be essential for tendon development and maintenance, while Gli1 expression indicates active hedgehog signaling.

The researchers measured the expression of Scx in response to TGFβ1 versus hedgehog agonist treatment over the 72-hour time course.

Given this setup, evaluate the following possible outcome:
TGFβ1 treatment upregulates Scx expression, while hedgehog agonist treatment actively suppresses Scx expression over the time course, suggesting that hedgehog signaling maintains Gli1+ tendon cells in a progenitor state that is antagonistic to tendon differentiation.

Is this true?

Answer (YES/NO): NO